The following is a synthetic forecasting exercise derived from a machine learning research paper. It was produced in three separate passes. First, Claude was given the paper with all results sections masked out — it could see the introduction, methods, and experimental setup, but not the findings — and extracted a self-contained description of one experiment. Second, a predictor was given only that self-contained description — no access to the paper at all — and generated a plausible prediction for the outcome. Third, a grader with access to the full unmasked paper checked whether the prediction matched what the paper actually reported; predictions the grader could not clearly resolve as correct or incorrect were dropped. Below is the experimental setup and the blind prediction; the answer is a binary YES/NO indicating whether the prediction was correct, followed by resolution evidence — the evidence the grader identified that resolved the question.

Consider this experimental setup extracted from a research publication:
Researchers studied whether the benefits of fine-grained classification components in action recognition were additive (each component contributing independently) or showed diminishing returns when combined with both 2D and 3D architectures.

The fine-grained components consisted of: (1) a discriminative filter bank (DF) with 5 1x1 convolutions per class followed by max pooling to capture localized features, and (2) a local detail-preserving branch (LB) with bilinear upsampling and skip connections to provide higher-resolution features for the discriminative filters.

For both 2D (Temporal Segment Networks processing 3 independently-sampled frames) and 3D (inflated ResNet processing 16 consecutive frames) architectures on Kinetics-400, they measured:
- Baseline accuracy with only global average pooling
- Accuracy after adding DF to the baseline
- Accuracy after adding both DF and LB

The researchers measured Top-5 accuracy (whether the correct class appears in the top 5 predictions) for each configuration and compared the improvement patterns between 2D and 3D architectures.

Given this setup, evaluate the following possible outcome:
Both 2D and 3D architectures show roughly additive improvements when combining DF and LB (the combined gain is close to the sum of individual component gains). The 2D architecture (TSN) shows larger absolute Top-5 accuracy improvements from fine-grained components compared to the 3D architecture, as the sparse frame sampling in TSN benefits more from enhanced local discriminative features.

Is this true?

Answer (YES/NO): NO